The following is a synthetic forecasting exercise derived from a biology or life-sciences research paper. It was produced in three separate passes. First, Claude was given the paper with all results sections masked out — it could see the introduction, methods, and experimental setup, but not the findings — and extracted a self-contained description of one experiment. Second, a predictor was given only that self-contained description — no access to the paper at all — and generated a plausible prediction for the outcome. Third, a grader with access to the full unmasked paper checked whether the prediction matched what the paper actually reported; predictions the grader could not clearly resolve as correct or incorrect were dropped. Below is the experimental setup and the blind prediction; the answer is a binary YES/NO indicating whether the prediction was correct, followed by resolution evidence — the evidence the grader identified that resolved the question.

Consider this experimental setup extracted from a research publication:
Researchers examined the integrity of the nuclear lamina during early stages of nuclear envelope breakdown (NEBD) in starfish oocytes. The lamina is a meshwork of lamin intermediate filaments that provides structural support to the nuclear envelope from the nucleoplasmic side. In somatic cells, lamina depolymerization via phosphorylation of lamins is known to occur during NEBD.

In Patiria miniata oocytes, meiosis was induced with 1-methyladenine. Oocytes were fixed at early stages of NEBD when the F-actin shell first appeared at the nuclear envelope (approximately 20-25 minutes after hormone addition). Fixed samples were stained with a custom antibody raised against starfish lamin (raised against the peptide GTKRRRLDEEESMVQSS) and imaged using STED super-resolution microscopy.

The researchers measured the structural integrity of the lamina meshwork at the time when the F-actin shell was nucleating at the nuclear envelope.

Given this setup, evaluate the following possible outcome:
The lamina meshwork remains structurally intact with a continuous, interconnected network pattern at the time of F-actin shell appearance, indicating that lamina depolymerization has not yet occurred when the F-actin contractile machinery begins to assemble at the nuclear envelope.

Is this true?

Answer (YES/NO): YES